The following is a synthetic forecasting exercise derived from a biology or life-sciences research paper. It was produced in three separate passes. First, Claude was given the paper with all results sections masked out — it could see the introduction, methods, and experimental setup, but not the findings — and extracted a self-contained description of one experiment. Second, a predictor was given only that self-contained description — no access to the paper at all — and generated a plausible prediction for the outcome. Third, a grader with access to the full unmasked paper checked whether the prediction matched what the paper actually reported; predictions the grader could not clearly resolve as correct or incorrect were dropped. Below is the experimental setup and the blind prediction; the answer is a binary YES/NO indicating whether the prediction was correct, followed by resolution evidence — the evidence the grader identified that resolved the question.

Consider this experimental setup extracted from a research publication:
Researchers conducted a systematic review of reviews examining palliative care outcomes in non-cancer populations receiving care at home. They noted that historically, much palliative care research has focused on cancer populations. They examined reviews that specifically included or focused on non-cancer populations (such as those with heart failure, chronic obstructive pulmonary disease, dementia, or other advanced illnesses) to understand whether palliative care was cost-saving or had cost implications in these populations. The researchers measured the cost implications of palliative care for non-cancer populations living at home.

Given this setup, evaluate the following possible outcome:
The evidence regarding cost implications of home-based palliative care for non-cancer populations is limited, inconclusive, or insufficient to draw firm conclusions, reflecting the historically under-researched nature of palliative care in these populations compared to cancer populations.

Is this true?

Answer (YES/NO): NO